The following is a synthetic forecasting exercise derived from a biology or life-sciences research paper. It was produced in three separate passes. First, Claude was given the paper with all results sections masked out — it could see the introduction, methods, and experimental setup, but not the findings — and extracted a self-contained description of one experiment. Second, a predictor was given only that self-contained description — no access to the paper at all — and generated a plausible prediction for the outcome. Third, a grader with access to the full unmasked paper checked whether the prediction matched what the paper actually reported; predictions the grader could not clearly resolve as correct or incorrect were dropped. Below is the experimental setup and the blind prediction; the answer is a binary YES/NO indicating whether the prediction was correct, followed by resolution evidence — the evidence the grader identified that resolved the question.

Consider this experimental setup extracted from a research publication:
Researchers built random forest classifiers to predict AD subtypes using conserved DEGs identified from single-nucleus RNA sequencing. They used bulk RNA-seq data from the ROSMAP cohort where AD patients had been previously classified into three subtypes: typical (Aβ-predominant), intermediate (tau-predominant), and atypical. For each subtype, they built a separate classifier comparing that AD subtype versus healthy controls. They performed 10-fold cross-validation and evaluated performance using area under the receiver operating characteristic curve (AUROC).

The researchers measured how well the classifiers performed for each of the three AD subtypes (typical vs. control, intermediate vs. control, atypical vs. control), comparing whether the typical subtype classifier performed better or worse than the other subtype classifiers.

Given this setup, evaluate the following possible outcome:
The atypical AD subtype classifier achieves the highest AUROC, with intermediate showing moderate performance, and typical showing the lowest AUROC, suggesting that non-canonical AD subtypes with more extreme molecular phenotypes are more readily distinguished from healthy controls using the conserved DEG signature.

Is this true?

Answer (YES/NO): NO